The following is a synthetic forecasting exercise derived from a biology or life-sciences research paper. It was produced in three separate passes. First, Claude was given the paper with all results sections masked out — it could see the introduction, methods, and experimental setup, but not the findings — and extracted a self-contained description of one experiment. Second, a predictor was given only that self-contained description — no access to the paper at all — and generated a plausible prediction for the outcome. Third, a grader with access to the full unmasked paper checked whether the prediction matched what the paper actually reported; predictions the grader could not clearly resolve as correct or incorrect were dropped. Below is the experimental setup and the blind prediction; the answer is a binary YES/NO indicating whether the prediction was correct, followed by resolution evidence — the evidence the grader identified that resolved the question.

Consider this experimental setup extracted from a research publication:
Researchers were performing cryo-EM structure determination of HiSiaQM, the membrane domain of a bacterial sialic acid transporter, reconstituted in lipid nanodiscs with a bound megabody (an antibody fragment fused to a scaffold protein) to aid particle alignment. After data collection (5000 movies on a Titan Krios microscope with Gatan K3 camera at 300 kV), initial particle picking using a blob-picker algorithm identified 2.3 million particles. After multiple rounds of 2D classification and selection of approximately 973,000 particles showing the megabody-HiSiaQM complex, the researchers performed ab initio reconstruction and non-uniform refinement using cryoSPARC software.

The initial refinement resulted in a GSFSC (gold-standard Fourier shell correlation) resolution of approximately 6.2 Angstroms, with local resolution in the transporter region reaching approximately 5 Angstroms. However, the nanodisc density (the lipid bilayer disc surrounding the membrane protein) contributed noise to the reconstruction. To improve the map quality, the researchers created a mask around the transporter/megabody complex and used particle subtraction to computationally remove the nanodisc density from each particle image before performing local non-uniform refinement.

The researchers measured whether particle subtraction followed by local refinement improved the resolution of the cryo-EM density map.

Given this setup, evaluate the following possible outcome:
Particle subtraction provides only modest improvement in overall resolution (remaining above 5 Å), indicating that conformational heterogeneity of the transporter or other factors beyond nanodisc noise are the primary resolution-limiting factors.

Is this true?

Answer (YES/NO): NO